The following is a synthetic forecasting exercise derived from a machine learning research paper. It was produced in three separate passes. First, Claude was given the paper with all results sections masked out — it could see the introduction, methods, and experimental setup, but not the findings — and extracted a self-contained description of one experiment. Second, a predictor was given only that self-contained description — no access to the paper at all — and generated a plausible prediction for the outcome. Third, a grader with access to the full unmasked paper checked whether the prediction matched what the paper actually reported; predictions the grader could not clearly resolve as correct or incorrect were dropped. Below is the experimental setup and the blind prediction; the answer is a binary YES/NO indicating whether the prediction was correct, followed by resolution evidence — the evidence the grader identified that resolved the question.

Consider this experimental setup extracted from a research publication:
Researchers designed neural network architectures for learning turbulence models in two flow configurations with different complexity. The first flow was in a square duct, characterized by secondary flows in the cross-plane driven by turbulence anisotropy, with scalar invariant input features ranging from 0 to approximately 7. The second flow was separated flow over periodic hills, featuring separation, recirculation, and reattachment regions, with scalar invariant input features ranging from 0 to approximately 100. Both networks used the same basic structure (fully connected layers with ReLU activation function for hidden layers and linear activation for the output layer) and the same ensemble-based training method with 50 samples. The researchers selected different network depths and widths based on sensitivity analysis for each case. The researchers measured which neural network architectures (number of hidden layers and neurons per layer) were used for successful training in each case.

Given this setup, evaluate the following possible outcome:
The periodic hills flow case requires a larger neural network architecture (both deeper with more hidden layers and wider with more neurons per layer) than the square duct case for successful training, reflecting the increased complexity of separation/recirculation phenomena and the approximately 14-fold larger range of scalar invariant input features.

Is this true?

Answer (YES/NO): YES